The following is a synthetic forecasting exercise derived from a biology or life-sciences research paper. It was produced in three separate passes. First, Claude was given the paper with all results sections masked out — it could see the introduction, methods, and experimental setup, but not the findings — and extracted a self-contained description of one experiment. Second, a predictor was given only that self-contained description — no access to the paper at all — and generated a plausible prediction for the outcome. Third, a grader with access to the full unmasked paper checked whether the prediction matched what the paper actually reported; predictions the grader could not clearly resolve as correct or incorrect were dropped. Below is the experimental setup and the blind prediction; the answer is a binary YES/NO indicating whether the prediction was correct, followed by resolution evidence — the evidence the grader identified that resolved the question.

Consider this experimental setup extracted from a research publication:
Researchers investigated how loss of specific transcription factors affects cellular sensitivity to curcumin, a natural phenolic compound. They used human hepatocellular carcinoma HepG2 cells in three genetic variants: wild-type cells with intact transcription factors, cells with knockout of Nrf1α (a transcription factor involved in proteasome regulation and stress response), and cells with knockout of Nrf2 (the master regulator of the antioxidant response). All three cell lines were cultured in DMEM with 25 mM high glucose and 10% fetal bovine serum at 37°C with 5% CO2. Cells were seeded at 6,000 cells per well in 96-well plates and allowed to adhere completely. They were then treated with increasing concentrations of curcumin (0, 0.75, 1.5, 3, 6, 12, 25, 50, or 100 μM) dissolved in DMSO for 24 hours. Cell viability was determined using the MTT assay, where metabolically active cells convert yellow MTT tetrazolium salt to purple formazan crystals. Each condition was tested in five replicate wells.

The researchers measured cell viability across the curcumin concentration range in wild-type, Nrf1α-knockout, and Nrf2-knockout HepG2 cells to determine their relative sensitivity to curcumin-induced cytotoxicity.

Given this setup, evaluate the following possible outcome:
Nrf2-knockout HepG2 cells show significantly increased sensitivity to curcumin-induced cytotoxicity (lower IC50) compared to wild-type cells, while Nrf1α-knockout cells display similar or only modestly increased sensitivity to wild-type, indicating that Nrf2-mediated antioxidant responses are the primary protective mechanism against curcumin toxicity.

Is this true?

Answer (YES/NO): NO